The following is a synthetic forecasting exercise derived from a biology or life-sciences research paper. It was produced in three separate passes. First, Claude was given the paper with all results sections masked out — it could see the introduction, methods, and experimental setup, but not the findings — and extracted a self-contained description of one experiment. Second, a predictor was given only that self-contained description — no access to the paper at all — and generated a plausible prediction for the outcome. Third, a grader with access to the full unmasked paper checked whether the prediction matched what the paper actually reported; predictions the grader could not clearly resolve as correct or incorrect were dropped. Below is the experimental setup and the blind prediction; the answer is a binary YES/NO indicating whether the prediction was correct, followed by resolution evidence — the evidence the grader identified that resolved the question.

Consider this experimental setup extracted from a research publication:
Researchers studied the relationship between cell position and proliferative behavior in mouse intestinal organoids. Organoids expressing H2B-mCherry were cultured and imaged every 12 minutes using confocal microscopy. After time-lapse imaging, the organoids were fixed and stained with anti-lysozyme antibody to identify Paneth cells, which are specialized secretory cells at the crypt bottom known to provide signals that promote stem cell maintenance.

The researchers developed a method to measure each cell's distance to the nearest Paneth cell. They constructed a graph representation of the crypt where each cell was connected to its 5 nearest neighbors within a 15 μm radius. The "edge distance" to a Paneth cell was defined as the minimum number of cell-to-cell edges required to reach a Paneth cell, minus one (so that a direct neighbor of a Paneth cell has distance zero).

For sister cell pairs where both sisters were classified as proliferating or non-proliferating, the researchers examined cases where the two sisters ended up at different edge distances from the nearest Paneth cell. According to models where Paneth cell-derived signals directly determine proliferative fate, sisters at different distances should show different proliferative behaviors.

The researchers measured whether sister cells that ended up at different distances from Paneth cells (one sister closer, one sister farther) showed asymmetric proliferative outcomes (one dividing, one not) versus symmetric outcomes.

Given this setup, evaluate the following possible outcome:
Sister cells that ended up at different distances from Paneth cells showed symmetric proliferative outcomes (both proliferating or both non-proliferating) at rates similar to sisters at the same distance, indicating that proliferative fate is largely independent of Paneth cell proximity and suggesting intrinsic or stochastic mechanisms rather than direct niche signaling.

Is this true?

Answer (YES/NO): YES